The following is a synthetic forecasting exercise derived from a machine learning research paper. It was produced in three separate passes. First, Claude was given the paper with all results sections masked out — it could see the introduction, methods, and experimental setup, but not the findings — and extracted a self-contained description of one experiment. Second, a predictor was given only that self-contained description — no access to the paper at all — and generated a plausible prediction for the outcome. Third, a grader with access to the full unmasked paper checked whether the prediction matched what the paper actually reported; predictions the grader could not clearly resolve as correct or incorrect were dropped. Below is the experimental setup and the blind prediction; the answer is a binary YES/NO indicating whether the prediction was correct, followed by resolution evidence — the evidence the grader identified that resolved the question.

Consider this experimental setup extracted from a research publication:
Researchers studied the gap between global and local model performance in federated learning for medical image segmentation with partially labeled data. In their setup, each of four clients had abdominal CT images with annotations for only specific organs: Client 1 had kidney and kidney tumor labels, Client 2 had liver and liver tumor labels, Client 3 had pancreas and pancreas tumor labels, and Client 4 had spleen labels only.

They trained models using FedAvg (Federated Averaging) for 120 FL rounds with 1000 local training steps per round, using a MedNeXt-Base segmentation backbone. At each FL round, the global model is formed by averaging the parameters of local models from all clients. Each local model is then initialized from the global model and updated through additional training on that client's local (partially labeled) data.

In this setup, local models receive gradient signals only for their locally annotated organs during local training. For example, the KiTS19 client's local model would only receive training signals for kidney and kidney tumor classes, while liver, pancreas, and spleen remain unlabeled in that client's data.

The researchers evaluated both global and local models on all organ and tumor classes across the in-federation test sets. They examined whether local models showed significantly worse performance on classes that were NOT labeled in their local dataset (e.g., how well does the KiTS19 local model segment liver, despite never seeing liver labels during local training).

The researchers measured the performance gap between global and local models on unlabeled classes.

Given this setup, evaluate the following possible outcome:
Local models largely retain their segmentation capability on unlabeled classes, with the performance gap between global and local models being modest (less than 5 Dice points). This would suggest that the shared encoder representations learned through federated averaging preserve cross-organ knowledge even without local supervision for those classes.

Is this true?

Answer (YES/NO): NO